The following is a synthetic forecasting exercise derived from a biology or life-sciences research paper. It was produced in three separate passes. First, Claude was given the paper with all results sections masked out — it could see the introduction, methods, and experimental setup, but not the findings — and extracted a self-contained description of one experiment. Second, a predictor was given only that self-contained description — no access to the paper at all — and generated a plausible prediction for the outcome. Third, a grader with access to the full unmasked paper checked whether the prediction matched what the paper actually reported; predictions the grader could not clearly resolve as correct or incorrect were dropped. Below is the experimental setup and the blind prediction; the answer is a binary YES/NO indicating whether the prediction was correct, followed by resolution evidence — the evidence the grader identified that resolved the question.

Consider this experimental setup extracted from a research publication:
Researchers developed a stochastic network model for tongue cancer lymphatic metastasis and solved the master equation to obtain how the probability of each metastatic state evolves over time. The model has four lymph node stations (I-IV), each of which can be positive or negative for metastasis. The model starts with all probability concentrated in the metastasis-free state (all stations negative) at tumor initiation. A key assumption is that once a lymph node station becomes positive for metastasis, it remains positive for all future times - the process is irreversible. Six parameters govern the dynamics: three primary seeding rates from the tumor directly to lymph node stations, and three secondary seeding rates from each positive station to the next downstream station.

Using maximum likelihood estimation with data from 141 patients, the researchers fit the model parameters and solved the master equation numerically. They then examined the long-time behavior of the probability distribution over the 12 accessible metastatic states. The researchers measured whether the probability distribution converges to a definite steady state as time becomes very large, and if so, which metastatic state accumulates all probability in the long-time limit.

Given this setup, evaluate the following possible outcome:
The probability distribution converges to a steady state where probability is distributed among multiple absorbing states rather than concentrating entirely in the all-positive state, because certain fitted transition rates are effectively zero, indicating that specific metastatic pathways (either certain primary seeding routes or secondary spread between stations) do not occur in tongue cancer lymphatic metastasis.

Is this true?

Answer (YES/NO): NO